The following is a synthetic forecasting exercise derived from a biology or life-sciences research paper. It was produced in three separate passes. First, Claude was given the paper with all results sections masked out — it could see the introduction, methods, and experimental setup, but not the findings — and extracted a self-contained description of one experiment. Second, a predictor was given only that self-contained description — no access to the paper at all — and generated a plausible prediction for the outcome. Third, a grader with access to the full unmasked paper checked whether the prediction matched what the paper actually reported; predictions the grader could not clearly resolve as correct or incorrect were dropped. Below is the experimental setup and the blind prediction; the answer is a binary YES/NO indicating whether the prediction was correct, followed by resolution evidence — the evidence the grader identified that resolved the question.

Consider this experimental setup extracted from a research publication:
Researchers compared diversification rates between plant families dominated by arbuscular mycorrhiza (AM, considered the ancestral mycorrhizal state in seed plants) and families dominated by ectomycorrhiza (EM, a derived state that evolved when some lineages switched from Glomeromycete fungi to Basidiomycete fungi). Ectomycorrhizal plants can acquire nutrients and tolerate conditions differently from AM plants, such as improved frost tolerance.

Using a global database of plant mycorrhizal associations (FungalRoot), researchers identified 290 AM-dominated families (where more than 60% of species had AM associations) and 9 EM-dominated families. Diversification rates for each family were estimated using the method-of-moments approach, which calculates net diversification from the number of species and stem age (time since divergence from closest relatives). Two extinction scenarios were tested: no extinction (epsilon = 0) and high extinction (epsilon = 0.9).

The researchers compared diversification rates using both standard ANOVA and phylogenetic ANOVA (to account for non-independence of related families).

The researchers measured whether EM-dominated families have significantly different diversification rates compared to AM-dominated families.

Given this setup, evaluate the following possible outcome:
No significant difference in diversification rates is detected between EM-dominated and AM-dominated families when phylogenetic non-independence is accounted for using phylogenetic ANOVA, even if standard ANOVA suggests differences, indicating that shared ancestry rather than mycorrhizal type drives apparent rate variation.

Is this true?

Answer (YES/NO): NO